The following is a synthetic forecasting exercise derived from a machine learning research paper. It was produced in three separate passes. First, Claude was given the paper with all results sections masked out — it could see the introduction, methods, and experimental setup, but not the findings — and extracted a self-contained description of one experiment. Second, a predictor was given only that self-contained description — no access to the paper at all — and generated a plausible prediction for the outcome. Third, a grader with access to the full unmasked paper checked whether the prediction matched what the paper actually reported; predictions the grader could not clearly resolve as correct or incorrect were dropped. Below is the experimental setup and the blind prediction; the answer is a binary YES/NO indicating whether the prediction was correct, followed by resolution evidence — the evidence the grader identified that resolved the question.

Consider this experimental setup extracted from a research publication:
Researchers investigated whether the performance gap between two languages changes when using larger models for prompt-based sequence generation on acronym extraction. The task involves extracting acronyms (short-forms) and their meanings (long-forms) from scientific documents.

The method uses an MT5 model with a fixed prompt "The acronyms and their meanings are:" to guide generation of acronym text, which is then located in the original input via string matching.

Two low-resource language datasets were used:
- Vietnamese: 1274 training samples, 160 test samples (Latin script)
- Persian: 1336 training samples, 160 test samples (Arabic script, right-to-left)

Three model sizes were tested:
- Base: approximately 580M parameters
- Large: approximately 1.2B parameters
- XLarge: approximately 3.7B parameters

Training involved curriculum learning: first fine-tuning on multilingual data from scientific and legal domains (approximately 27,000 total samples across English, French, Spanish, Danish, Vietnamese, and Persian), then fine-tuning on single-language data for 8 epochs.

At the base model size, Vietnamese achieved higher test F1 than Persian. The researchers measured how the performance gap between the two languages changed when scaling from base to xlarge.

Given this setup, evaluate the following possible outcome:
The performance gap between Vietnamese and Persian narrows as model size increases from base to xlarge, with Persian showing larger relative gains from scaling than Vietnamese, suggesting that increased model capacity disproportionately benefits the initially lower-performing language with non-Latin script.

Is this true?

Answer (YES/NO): YES